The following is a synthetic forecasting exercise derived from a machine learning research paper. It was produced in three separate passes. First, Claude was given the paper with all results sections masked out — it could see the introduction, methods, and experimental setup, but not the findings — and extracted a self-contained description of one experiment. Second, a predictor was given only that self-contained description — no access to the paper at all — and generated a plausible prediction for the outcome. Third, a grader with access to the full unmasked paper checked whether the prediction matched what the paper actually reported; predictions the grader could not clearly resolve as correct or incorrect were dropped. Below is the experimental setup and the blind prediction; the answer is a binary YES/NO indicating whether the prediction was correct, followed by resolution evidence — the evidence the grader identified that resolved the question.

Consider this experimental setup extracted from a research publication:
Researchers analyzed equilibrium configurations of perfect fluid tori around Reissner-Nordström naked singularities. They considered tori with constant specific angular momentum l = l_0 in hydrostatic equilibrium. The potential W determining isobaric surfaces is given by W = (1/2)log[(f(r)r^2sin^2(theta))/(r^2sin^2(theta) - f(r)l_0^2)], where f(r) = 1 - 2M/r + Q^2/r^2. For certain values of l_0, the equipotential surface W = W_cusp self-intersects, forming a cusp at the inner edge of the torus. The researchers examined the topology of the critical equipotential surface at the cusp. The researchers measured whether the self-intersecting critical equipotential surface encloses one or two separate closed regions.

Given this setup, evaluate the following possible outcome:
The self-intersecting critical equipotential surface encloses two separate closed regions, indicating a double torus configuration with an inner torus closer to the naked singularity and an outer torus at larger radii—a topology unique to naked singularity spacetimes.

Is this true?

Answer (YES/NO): YES